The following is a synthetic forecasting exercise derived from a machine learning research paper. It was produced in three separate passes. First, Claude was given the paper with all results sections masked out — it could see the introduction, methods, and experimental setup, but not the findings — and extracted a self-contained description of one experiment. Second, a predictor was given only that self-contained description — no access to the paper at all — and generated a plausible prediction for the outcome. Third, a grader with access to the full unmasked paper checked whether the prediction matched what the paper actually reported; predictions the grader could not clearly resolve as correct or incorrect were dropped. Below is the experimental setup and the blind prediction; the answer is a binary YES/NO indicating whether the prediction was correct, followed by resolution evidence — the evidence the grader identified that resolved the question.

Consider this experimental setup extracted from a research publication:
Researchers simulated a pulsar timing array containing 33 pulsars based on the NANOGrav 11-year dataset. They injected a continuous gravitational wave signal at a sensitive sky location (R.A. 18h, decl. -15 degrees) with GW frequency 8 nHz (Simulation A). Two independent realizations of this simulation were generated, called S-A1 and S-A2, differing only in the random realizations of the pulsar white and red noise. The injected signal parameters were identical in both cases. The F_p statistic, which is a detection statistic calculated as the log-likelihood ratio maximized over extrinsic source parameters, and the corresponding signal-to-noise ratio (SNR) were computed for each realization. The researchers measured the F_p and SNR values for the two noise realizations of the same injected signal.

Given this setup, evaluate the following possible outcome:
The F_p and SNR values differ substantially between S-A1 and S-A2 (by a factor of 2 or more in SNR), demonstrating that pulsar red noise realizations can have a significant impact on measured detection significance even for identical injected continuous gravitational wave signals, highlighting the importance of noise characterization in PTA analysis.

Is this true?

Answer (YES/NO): NO